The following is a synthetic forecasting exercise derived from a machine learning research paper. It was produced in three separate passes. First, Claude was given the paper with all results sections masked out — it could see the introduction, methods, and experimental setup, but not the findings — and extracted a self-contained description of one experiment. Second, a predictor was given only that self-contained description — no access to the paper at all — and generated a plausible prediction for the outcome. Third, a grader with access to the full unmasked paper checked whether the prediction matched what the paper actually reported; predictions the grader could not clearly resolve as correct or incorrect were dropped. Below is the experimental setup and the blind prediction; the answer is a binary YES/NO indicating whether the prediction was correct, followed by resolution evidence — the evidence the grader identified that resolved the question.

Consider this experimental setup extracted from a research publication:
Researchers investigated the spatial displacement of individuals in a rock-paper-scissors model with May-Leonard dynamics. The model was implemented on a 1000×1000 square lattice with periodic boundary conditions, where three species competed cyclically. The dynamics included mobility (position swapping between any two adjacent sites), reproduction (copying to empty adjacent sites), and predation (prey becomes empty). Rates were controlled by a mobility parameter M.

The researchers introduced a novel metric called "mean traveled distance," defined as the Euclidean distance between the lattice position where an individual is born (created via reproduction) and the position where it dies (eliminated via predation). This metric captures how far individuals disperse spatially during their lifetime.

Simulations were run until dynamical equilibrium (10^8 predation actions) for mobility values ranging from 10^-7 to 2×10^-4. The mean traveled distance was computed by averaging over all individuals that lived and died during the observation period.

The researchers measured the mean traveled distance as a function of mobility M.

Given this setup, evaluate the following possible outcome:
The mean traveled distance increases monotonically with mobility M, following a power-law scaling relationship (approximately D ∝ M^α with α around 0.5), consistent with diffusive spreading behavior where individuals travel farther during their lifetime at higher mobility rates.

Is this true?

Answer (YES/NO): NO